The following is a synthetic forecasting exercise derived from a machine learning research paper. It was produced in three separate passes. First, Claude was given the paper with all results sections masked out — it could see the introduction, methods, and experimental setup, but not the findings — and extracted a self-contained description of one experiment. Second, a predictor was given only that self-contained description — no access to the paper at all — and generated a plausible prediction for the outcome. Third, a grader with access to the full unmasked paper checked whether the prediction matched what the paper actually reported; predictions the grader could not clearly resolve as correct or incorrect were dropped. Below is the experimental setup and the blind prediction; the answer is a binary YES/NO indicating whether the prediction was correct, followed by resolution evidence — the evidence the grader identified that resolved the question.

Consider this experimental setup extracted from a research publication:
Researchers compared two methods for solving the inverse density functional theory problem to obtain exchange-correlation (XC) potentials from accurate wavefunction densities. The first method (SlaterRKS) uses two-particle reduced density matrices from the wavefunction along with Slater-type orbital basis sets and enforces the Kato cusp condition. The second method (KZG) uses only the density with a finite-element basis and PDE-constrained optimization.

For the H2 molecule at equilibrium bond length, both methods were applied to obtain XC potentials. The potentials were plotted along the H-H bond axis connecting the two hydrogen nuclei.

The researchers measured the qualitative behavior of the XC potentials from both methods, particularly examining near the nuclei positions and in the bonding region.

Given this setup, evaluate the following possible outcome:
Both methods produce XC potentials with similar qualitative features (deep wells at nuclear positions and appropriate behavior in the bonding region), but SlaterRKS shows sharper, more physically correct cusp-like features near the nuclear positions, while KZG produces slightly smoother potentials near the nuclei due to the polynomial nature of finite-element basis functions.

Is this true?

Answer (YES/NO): NO